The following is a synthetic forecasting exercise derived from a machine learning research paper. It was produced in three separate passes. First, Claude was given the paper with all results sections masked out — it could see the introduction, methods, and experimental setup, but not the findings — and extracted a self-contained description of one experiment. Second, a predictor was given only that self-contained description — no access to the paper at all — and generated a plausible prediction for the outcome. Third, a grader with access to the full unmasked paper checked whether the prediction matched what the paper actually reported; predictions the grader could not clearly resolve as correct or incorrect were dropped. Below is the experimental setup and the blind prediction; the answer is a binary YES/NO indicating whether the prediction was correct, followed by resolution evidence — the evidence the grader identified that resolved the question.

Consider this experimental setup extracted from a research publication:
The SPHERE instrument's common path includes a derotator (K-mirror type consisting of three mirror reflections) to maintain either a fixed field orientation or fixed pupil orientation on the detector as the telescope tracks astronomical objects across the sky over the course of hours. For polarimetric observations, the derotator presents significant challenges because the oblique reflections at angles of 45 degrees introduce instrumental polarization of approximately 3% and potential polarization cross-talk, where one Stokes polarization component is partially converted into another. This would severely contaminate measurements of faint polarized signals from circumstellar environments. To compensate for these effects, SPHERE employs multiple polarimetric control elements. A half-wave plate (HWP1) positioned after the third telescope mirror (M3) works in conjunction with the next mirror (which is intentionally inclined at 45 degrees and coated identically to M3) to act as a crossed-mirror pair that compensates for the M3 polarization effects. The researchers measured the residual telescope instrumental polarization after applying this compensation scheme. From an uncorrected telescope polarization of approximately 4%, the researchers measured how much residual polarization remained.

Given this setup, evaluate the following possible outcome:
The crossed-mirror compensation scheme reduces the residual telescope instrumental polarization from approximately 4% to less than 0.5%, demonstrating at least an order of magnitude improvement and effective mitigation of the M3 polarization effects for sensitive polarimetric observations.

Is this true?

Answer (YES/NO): YES